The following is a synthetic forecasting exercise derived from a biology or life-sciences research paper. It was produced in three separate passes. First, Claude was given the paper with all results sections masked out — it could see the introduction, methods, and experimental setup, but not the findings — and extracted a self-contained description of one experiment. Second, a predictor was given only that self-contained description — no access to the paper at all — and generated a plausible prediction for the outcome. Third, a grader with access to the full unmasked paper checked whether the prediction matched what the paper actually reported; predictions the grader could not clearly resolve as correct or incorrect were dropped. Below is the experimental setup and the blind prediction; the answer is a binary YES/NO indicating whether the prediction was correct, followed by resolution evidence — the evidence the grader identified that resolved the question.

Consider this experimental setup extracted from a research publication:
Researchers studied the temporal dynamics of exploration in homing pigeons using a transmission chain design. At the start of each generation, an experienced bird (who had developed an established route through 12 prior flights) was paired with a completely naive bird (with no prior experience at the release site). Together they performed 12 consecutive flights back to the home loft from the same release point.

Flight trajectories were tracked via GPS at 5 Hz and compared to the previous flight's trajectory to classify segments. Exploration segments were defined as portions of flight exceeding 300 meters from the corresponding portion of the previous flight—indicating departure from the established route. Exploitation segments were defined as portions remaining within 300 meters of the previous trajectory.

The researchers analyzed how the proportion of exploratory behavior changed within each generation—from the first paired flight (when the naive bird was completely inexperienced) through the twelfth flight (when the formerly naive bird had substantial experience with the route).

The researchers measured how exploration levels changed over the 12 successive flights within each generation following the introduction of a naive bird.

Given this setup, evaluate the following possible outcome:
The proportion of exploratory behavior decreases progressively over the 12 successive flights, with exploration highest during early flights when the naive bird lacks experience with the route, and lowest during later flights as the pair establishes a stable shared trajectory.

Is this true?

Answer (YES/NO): NO